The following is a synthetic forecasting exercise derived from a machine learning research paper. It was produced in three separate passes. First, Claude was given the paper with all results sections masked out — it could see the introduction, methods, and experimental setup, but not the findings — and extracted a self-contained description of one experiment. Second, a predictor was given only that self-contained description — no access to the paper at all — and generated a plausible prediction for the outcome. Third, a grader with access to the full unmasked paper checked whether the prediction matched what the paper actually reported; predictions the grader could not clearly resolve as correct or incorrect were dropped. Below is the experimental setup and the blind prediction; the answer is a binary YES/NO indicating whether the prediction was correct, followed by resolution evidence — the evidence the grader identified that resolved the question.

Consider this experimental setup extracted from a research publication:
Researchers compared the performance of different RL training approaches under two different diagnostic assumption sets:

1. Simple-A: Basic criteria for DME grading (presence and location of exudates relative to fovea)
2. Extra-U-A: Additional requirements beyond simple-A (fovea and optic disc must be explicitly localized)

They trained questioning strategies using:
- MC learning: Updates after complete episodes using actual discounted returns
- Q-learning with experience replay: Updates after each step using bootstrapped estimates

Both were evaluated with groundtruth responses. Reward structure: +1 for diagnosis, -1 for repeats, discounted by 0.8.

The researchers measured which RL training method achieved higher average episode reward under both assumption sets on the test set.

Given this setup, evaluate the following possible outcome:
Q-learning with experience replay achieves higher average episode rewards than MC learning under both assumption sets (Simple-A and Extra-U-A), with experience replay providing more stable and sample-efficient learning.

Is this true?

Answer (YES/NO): YES